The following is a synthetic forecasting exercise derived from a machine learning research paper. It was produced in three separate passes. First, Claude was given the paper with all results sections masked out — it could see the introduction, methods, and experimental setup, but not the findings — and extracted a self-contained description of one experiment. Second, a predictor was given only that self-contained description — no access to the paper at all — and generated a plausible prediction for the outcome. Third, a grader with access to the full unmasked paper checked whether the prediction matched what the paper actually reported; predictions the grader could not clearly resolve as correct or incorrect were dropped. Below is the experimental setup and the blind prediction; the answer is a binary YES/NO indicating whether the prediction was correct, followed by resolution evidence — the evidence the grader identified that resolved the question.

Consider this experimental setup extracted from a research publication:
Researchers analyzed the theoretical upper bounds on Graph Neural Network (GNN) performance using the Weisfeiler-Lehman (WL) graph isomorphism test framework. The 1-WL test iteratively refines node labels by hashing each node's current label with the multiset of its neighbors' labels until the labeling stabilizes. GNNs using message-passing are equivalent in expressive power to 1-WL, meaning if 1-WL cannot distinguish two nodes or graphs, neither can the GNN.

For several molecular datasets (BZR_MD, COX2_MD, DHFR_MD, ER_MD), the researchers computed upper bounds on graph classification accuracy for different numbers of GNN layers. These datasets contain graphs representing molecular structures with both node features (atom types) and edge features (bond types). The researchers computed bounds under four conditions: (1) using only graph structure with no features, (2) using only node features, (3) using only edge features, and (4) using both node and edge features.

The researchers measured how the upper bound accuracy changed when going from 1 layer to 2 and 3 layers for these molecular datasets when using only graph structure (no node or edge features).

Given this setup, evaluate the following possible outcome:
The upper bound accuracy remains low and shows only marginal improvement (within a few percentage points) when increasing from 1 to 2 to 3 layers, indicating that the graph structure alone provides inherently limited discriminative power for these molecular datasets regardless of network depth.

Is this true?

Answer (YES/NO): NO